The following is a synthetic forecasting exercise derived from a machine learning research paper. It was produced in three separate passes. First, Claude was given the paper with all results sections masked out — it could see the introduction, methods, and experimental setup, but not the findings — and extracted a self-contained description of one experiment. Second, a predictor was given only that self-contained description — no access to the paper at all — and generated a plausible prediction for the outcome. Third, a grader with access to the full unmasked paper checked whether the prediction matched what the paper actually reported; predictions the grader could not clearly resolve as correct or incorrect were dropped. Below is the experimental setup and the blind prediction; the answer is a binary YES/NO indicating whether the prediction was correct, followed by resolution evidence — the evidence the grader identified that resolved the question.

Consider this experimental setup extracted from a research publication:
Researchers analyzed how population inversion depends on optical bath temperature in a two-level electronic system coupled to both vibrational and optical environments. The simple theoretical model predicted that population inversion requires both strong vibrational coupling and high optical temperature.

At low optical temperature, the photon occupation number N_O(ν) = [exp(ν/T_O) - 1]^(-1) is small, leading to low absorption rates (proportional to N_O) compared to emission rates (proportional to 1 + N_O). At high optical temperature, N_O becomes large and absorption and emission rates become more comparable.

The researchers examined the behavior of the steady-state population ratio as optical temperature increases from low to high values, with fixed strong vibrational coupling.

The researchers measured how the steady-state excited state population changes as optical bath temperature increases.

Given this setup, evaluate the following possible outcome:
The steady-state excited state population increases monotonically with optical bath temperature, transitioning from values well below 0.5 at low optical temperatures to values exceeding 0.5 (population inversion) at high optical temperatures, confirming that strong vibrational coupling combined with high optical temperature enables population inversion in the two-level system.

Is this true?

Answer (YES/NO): YES